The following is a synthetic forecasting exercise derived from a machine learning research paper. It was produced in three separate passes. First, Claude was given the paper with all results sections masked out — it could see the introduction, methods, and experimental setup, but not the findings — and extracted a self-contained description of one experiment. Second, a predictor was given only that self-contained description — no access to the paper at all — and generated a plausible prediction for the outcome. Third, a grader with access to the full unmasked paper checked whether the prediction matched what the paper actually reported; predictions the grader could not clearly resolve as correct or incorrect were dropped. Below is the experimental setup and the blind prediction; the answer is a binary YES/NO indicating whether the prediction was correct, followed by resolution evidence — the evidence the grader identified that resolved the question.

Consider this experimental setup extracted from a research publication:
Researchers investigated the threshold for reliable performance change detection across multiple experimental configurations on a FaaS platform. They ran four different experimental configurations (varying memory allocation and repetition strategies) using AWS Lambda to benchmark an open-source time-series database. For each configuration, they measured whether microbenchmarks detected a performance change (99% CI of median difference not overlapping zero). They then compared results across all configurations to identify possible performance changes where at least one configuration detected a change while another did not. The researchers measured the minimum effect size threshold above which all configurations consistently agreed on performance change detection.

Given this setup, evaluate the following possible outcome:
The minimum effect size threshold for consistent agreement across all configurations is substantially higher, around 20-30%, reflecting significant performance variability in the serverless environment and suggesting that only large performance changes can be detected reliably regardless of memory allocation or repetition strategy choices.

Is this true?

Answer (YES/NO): NO